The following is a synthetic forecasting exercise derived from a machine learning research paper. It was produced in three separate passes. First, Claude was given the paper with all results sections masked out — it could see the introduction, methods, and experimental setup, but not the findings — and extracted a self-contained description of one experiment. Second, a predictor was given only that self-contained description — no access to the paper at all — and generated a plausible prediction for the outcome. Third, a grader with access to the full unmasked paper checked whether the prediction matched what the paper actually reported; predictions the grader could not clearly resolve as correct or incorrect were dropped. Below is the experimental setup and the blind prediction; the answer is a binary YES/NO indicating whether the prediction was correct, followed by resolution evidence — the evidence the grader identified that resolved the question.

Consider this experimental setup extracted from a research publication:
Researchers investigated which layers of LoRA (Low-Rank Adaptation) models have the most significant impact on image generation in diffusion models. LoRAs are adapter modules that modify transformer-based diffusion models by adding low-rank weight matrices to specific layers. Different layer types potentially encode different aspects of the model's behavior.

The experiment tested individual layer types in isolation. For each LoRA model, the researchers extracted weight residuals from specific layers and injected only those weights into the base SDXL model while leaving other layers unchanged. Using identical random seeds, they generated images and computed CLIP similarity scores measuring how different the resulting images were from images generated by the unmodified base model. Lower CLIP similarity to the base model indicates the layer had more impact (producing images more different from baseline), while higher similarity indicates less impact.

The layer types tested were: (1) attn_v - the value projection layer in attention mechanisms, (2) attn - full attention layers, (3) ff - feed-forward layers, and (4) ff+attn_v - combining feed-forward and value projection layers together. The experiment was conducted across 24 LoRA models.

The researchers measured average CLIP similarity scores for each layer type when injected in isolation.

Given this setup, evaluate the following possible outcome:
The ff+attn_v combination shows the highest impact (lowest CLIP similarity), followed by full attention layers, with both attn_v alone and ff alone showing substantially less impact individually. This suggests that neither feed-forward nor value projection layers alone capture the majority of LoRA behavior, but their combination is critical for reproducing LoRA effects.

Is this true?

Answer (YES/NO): NO